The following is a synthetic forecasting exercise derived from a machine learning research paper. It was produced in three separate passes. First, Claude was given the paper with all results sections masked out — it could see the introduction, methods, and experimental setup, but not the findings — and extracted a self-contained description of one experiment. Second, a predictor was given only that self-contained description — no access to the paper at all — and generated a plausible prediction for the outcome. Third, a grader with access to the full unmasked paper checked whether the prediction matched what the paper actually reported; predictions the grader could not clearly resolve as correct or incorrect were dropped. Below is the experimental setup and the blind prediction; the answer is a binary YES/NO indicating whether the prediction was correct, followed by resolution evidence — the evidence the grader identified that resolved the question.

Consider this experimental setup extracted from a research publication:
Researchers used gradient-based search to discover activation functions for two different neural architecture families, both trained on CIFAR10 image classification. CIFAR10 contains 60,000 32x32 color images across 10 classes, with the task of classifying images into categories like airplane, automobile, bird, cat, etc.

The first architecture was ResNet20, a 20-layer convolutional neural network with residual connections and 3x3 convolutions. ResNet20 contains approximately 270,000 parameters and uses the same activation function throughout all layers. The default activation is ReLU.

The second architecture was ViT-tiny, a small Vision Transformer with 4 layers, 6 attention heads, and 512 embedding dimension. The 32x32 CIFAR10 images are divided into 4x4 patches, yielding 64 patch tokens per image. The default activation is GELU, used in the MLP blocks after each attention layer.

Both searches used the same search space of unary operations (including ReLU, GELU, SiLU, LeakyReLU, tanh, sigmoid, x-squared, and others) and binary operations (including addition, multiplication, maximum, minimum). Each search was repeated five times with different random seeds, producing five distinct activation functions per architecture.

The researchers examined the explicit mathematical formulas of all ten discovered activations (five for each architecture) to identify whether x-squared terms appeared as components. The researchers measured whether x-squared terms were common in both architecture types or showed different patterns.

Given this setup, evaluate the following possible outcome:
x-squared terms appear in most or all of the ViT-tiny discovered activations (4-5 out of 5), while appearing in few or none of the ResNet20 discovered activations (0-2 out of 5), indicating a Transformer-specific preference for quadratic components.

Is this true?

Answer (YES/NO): YES